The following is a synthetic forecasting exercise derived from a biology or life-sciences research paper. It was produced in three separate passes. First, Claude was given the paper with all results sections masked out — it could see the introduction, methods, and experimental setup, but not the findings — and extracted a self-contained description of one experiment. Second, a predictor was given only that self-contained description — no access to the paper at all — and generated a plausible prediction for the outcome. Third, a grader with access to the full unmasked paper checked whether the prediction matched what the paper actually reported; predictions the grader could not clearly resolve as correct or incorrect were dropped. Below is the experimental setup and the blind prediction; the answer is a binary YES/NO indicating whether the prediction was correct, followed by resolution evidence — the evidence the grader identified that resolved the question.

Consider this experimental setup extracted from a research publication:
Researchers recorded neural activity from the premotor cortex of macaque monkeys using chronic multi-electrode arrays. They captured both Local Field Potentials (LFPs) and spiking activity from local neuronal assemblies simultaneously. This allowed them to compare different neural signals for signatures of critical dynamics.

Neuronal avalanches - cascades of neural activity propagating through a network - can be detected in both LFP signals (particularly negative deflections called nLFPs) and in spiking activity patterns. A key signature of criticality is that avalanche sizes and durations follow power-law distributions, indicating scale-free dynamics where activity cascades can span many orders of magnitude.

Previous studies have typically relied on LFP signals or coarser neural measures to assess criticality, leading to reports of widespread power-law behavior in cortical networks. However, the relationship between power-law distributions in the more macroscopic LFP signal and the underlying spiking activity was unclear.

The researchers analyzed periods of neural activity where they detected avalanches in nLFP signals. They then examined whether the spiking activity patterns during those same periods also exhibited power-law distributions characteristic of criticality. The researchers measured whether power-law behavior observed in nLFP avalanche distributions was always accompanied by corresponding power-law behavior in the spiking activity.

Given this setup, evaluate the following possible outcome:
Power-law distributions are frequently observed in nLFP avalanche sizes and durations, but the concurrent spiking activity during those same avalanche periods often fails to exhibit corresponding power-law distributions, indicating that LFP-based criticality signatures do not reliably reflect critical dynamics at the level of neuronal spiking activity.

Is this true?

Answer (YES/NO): YES